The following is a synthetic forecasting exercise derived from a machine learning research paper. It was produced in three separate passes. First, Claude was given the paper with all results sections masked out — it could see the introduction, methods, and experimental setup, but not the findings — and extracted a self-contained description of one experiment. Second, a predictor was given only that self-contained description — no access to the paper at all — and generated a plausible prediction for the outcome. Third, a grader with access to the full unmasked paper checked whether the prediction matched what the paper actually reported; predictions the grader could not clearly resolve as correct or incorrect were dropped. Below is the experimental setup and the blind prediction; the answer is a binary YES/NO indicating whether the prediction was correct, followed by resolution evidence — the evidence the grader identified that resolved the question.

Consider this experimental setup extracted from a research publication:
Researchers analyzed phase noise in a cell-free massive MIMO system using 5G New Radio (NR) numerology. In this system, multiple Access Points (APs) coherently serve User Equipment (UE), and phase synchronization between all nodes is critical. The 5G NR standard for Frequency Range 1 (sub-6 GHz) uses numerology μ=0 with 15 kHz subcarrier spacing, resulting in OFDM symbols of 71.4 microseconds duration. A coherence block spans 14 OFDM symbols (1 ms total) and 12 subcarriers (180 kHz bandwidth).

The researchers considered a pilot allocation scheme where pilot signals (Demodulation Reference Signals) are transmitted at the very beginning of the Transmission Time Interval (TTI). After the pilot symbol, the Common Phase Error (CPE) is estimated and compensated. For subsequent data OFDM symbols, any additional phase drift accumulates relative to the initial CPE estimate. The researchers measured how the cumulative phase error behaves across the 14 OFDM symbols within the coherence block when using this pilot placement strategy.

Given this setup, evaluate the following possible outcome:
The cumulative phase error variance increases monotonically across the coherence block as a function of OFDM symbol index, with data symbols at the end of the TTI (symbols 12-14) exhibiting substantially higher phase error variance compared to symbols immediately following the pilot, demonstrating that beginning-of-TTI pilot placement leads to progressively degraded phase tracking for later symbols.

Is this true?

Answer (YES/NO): NO